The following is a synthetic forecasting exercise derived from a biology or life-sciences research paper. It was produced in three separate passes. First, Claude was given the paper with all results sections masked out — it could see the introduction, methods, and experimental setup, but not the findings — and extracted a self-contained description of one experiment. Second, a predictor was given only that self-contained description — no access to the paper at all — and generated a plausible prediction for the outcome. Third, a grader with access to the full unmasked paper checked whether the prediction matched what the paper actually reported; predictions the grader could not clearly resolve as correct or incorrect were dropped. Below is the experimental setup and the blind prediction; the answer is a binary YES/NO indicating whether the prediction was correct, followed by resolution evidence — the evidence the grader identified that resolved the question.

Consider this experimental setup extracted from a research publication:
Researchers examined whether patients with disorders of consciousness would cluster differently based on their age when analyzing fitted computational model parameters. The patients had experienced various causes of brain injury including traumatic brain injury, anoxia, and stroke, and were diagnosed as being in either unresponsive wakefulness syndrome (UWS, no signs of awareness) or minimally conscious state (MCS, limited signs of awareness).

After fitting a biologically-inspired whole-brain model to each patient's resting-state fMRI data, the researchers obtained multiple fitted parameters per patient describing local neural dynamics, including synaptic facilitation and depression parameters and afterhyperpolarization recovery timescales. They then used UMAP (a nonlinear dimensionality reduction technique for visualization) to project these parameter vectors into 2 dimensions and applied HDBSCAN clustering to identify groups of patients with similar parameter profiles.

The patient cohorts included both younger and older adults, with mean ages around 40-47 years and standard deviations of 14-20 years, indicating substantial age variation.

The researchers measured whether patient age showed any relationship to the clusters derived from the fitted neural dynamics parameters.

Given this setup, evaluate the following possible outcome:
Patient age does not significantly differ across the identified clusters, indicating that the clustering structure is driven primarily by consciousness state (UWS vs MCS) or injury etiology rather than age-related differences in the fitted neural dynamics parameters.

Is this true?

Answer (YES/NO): NO